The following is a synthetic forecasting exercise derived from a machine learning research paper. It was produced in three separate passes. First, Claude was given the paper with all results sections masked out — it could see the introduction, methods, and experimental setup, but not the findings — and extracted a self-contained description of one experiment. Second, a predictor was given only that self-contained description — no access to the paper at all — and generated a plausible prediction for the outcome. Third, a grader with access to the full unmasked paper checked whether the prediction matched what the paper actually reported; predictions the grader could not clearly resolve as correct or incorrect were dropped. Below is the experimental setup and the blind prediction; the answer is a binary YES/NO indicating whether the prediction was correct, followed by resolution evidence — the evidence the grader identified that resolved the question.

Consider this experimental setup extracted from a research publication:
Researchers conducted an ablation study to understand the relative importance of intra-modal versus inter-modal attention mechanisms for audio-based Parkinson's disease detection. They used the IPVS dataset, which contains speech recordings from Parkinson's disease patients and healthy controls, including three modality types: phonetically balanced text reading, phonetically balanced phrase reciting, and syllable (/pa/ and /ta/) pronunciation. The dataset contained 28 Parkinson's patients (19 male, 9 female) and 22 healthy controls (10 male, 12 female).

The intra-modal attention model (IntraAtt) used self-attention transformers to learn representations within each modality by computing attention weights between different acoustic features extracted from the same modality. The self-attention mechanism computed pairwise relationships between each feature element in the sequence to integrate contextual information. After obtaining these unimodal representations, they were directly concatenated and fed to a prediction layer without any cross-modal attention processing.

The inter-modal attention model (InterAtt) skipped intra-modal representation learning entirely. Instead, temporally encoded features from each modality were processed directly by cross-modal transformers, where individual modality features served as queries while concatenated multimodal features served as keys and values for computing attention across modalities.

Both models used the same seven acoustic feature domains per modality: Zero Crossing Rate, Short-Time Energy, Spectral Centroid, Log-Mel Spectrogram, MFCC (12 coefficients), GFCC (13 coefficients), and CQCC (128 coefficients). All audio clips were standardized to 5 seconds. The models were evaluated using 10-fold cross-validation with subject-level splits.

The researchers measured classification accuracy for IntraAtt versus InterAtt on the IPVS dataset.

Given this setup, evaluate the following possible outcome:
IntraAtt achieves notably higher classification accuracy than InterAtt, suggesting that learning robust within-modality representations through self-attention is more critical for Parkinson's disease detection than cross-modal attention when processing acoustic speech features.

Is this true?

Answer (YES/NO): NO